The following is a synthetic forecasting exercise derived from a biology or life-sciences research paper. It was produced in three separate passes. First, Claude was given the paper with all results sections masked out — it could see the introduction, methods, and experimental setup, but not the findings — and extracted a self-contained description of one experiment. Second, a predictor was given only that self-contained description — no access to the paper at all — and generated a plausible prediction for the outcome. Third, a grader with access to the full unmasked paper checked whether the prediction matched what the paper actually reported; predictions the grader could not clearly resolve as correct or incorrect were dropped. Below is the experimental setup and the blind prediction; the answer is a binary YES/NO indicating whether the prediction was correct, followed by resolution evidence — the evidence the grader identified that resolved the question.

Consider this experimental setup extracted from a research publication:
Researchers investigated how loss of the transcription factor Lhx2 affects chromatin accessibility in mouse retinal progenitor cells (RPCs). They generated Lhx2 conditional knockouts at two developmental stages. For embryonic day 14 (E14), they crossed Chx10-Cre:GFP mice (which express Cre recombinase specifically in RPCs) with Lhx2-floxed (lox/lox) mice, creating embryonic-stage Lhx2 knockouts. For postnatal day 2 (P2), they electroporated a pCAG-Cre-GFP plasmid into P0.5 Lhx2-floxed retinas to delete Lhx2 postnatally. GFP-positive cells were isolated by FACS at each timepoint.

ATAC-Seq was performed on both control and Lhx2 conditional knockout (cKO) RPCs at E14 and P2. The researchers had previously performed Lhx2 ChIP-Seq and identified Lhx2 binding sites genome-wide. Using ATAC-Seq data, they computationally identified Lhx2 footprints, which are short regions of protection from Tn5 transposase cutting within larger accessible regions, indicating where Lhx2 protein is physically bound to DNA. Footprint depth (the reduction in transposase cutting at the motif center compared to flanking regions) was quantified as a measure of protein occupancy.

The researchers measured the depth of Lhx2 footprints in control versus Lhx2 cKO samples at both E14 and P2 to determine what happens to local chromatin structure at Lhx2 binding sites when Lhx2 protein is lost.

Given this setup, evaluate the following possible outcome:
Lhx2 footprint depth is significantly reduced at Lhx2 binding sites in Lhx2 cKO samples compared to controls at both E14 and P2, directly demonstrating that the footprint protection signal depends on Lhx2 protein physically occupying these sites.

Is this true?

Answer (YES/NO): YES